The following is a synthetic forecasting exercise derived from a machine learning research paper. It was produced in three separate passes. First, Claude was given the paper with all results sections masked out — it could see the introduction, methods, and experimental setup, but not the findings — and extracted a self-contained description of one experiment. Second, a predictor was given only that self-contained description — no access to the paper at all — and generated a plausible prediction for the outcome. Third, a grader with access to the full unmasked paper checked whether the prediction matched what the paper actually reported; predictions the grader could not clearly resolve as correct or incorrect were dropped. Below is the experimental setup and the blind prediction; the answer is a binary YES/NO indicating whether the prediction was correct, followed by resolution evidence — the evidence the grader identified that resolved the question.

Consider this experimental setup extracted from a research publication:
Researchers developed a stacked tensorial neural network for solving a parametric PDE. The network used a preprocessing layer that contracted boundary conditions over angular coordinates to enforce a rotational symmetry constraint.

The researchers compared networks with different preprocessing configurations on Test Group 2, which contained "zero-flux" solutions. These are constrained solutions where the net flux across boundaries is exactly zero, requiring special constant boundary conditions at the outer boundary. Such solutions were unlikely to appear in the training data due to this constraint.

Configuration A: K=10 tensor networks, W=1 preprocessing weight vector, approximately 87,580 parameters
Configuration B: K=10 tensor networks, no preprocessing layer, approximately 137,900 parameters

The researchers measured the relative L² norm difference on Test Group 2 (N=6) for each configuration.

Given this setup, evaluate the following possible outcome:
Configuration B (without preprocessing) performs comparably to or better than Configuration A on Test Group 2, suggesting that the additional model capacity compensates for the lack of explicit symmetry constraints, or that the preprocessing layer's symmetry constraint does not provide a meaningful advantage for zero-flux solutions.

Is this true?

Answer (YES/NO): NO